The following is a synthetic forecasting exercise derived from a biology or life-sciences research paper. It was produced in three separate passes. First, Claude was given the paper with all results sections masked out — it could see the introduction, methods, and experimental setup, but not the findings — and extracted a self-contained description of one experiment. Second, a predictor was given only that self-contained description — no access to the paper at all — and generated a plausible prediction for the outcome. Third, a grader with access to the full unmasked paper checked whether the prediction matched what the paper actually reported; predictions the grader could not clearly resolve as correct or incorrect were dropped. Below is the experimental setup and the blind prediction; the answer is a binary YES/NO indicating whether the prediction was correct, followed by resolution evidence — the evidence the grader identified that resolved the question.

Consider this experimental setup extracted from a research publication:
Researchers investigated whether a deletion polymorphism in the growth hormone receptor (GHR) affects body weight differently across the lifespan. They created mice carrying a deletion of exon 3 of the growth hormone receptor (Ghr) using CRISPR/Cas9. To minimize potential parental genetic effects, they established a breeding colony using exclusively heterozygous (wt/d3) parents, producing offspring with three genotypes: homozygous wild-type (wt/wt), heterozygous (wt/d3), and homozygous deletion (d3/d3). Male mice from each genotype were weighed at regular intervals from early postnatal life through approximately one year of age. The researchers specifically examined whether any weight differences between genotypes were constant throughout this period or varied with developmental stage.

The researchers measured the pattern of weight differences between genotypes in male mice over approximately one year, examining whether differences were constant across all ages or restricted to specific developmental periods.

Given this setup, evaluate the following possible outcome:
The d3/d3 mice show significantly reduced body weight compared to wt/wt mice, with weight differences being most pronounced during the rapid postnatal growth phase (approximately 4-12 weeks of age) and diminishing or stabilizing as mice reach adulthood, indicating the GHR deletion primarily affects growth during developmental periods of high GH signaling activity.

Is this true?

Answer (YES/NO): NO